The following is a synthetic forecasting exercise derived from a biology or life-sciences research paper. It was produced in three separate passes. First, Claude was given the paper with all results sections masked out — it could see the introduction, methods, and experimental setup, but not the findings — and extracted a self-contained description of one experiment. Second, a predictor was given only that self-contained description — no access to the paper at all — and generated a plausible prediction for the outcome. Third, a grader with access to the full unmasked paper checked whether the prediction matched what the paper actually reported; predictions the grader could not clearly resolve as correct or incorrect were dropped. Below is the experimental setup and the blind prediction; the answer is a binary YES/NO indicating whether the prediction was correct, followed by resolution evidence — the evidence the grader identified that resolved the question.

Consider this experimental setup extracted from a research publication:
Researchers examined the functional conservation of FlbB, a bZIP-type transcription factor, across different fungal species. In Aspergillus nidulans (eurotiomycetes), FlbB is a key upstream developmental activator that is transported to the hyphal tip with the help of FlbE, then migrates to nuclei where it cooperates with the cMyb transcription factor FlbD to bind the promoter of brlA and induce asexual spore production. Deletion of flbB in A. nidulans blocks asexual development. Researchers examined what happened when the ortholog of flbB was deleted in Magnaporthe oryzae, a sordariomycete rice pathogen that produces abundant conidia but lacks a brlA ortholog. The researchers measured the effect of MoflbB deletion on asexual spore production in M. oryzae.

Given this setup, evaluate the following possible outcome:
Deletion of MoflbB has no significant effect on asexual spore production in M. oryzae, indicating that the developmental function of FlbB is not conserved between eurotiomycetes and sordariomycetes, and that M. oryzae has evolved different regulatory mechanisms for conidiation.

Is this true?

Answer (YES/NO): NO